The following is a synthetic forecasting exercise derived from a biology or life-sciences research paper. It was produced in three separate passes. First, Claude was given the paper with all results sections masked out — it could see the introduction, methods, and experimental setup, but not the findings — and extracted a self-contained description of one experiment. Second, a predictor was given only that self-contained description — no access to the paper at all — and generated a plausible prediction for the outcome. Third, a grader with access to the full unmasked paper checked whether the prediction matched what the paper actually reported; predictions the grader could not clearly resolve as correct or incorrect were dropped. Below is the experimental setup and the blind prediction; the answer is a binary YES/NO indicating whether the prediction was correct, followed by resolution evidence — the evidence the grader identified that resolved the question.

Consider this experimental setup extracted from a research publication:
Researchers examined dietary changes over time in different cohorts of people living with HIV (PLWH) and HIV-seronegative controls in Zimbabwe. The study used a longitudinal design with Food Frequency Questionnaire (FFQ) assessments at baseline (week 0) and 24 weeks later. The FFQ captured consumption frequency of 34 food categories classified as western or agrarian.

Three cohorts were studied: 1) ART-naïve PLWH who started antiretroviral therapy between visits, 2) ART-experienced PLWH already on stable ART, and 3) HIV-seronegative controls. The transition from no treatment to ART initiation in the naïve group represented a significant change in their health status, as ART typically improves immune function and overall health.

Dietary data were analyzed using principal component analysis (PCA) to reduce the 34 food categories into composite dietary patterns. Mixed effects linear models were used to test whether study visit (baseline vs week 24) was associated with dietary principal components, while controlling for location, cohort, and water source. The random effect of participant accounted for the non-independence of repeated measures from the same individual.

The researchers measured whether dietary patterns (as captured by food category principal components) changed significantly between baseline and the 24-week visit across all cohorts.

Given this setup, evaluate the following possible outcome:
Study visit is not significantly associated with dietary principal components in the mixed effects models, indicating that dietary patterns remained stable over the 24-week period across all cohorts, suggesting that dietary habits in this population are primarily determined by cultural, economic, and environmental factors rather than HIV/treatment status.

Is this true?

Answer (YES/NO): YES